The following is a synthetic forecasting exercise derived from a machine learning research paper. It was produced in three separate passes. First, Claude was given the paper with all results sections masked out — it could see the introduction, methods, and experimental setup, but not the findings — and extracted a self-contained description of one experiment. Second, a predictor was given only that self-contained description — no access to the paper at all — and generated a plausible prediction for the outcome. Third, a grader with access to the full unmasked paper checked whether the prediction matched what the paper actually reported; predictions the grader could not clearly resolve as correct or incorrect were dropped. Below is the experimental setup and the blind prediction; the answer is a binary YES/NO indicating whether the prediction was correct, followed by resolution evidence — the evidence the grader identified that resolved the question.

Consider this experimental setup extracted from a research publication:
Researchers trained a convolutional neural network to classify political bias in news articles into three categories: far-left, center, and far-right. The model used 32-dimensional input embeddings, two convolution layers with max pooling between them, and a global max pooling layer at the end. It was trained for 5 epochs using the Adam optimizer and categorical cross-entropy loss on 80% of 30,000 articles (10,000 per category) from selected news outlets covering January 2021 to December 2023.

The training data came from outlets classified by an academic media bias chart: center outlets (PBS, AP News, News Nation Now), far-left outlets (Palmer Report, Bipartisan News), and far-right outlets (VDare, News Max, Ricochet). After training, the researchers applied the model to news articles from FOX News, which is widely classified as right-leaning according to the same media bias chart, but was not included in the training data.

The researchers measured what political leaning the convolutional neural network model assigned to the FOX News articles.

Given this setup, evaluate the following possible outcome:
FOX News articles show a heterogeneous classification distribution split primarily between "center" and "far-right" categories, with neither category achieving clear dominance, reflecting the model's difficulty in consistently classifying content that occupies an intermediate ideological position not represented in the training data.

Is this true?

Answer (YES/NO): NO